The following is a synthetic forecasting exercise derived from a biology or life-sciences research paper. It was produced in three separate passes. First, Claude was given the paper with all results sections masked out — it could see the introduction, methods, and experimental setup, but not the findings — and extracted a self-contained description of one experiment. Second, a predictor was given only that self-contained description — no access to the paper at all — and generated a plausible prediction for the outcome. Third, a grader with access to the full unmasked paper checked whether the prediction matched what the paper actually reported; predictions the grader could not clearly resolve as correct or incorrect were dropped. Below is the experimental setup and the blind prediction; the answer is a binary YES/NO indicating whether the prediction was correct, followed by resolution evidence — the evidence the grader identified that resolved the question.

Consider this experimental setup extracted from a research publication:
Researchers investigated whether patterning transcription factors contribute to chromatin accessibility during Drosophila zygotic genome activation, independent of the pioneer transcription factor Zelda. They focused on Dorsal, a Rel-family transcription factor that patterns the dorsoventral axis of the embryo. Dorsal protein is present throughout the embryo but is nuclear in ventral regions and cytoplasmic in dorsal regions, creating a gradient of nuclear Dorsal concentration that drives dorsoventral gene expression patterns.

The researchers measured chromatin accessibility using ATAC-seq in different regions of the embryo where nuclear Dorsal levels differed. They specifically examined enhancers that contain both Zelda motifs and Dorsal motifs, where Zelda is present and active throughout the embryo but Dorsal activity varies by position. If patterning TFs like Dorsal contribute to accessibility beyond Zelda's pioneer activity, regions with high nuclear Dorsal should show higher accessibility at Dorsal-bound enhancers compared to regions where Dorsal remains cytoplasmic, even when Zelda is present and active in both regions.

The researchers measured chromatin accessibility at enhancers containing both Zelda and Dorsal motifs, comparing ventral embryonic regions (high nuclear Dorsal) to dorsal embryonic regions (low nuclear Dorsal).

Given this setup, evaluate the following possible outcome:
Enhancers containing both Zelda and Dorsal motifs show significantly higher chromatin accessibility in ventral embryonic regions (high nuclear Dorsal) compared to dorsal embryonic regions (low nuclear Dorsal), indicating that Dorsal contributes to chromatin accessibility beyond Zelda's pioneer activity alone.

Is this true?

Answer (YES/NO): YES